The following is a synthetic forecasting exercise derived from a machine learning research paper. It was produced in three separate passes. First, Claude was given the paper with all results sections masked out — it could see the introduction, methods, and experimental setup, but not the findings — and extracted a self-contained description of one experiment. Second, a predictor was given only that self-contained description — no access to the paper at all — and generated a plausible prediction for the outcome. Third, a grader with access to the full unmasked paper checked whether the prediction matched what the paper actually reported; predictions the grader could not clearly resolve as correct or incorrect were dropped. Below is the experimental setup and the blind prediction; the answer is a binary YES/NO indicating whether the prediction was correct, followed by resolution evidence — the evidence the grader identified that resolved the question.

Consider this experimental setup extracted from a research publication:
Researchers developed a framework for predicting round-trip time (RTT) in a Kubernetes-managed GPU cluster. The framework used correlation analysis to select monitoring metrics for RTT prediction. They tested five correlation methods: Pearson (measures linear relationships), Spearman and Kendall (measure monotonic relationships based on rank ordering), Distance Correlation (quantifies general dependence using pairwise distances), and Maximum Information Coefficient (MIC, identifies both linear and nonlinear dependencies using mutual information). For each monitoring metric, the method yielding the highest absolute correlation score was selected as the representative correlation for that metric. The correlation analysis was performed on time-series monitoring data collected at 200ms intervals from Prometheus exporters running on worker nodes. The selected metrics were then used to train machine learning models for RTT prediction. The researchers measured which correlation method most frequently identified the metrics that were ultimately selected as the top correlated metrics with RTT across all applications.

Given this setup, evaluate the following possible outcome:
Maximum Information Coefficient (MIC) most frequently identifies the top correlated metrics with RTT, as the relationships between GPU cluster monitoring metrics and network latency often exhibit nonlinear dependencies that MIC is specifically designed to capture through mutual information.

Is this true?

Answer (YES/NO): NO